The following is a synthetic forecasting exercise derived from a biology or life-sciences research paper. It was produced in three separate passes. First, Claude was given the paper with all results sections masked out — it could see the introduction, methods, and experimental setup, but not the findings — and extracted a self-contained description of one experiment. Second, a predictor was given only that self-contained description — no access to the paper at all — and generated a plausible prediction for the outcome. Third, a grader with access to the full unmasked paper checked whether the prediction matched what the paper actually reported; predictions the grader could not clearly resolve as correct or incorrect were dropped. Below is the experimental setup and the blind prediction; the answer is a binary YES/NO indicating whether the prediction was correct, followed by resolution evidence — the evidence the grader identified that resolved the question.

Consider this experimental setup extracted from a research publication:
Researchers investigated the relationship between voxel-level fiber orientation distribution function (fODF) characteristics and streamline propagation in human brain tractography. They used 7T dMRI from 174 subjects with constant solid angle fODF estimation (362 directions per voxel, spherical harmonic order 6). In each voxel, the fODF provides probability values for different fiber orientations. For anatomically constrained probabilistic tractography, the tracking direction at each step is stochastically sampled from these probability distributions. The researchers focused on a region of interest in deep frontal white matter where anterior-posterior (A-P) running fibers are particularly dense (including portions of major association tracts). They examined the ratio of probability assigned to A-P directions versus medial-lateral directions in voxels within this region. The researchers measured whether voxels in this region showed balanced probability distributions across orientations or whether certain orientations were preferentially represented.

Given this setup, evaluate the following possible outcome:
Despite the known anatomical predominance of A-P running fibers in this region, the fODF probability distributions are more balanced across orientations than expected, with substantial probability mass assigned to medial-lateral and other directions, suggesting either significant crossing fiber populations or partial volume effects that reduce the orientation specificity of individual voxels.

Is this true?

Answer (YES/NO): NO